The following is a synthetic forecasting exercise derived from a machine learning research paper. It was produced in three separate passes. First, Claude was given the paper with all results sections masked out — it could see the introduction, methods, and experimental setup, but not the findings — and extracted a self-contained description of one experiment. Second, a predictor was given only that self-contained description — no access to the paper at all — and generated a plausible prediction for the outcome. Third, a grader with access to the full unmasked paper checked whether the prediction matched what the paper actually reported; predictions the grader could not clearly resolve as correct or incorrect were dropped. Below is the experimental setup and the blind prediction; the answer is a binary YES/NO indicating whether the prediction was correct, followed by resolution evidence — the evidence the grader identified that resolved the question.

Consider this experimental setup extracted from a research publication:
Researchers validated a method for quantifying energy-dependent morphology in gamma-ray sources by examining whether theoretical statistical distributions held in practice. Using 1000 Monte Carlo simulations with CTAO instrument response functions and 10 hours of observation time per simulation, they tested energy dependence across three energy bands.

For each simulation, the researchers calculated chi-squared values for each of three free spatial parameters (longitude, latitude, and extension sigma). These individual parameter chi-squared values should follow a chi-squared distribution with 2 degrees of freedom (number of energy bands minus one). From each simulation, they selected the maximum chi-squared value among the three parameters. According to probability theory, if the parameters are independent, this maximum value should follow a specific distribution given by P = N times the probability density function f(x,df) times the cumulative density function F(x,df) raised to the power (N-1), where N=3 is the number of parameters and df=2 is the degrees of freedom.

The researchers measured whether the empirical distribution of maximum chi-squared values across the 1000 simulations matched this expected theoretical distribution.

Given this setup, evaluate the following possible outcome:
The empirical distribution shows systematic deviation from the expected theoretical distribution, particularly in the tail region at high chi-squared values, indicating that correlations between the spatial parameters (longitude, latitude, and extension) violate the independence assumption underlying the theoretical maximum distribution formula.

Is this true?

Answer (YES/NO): NO